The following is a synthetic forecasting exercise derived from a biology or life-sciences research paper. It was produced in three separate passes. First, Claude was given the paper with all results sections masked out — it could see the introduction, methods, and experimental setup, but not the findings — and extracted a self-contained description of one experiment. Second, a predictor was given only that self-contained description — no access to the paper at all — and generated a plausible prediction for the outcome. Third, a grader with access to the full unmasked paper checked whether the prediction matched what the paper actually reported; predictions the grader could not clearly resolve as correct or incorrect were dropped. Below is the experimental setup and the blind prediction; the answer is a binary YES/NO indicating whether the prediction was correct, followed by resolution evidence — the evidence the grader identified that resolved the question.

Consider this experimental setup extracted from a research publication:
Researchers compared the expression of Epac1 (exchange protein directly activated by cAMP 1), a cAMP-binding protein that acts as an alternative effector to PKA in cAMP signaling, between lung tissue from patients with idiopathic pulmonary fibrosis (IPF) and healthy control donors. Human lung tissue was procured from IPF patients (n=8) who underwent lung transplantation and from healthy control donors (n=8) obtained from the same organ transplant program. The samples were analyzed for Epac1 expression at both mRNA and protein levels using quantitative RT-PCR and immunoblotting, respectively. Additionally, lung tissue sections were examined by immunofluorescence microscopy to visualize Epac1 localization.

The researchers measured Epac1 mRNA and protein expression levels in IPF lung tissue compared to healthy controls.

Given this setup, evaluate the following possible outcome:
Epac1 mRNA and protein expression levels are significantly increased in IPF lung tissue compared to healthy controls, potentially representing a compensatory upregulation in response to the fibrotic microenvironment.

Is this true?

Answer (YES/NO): YES